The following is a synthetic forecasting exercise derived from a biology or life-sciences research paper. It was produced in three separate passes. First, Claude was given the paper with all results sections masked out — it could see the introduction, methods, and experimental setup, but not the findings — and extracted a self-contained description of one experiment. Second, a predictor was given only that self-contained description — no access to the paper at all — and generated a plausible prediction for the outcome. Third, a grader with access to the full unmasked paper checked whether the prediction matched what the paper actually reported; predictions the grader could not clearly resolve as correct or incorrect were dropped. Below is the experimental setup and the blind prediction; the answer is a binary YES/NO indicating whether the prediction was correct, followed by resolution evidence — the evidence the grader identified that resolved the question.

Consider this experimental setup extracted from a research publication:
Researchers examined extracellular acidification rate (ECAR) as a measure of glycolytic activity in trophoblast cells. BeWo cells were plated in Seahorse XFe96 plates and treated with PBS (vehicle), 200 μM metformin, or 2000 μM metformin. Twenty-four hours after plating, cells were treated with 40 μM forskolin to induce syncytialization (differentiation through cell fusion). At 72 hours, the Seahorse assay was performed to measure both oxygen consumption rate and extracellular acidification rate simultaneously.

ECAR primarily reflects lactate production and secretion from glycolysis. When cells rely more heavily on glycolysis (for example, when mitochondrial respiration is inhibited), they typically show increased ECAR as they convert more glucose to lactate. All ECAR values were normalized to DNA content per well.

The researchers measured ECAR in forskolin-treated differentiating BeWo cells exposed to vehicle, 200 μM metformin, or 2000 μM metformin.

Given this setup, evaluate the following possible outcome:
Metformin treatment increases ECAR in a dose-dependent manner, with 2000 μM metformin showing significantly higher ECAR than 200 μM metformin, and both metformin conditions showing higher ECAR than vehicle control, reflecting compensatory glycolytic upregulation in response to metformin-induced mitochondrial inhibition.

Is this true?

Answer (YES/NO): NO